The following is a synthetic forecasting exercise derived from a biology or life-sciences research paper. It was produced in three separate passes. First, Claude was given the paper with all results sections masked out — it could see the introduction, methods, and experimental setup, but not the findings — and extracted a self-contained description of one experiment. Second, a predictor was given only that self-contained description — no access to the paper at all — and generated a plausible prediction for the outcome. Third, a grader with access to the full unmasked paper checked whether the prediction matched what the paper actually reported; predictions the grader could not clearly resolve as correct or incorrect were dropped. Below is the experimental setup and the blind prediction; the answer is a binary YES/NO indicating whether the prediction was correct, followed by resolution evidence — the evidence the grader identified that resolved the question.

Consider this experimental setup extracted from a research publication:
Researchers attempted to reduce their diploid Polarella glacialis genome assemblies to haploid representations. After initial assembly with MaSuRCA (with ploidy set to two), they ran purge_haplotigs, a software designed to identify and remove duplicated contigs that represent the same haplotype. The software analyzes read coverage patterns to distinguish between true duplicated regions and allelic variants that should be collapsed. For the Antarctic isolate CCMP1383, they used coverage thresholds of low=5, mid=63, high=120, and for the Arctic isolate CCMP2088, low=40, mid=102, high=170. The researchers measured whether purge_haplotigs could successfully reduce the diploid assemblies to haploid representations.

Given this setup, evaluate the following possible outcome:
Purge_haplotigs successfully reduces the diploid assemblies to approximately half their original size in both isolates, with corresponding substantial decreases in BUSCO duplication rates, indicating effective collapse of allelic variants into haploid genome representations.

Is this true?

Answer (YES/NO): NO